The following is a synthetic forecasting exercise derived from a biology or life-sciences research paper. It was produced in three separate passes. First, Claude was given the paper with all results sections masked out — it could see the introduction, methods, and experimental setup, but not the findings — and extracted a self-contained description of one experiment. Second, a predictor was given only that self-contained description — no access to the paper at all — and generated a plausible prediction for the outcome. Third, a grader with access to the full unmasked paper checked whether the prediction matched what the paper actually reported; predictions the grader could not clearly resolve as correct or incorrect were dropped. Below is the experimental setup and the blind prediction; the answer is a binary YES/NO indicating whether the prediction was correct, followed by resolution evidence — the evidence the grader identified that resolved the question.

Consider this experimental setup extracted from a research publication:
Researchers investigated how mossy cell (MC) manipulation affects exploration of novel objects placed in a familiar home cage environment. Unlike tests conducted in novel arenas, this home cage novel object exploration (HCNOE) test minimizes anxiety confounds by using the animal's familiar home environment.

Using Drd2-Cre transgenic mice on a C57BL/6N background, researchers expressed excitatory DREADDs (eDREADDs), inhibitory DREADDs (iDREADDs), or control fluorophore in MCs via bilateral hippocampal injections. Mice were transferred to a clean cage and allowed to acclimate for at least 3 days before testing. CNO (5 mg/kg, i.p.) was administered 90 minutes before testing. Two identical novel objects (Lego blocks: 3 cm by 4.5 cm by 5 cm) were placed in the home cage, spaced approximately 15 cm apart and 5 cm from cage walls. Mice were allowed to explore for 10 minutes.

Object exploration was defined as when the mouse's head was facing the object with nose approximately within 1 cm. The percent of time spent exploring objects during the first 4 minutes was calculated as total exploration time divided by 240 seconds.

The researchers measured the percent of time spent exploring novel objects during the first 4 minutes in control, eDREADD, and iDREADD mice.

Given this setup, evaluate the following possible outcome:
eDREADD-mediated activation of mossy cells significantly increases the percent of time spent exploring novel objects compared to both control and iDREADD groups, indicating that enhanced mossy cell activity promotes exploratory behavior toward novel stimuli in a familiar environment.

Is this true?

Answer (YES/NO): NO